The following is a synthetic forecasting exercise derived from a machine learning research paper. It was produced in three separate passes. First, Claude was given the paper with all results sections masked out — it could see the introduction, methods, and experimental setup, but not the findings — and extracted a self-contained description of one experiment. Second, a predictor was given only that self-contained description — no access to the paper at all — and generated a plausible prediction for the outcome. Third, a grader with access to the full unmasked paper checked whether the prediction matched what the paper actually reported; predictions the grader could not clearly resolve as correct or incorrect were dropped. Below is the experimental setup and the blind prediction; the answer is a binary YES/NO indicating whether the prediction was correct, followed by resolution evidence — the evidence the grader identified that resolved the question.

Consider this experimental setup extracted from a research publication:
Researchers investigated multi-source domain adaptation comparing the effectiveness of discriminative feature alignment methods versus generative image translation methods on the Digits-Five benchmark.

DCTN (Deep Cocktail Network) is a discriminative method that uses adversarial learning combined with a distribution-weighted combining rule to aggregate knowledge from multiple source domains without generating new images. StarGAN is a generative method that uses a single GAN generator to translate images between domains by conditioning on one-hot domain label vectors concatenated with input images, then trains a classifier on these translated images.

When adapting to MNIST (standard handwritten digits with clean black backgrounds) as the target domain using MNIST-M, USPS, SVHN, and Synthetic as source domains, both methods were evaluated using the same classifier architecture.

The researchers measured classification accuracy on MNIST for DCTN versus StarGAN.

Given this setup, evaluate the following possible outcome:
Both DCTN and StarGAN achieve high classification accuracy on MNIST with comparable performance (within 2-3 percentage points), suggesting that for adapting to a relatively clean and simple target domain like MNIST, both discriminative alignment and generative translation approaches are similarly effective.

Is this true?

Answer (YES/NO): YES